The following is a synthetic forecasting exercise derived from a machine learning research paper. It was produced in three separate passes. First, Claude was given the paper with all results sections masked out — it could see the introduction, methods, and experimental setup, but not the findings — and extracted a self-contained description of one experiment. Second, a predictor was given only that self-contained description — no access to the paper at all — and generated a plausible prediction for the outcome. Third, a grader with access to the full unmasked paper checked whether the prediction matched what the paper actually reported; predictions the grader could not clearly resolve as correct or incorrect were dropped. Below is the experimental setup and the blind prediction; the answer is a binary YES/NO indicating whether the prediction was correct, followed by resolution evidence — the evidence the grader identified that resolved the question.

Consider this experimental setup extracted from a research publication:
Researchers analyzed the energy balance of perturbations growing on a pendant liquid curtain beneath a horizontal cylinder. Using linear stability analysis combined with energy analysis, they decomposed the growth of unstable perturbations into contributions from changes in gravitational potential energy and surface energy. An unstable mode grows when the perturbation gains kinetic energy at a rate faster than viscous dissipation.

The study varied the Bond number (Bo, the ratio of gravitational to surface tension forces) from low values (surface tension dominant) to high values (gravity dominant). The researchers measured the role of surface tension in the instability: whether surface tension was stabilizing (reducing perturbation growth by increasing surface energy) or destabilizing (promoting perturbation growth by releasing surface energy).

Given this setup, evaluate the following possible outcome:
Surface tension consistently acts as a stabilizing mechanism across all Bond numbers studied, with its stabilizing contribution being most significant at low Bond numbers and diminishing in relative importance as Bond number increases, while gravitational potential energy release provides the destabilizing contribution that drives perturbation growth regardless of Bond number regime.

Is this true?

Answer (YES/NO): NO